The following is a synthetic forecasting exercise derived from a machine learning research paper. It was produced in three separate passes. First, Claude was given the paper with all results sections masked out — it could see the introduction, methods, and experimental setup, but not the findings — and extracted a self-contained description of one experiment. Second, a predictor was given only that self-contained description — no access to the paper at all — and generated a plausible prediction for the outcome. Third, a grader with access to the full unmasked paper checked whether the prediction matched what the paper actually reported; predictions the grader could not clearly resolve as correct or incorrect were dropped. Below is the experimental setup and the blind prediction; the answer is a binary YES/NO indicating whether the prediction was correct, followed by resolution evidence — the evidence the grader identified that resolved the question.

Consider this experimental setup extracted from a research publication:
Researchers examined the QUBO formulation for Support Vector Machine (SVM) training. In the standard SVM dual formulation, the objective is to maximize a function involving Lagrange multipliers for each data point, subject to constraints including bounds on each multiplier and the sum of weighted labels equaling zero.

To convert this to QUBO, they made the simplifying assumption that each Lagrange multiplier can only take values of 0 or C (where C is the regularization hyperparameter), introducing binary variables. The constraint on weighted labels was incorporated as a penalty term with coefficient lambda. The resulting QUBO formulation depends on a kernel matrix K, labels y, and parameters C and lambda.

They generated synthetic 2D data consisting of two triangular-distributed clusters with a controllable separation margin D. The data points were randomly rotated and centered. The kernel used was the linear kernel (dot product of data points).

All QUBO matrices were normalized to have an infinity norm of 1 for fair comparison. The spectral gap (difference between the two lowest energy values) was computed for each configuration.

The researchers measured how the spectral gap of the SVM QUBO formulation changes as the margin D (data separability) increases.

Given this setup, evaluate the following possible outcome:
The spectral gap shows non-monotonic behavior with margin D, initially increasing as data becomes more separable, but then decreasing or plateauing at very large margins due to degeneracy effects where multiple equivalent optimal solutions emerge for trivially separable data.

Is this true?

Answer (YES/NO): NO